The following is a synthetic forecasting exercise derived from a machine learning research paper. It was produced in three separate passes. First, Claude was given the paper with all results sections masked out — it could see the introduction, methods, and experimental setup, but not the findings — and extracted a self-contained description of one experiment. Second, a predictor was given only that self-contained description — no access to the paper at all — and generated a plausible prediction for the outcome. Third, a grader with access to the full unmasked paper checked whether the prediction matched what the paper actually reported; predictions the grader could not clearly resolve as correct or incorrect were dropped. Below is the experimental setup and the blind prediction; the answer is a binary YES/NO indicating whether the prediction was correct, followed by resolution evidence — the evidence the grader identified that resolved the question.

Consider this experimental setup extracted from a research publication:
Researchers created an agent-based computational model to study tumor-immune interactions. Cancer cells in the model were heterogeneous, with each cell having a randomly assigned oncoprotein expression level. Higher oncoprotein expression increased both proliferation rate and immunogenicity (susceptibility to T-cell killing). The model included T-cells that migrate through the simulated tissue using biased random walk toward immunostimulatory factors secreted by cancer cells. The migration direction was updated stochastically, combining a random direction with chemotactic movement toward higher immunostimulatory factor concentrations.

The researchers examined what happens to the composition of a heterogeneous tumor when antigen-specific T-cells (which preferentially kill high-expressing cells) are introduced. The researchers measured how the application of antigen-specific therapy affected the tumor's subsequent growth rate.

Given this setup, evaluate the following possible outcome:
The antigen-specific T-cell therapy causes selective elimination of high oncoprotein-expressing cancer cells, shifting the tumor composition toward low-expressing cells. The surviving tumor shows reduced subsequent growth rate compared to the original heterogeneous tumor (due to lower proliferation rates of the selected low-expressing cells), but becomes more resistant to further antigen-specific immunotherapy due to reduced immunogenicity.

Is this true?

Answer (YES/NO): YES